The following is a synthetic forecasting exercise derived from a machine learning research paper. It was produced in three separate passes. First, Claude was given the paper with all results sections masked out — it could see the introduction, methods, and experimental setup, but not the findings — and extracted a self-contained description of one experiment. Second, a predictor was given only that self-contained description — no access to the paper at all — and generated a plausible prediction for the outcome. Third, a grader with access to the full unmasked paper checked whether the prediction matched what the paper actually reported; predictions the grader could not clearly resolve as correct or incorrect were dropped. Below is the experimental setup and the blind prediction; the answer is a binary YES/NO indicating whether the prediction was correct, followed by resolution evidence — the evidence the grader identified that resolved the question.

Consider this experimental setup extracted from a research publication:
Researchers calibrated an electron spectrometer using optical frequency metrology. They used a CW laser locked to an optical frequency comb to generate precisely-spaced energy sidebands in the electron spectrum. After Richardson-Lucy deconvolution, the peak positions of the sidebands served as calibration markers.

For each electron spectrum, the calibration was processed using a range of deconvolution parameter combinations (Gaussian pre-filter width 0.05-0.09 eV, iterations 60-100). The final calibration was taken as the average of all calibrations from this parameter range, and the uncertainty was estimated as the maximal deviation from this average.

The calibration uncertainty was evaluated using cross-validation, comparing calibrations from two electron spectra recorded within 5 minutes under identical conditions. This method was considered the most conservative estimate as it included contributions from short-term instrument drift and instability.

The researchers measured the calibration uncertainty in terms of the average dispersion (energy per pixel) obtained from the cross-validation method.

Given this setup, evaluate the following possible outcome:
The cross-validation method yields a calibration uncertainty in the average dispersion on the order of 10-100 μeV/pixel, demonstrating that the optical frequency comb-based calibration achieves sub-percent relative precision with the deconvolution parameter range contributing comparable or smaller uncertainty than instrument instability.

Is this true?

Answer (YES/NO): YES